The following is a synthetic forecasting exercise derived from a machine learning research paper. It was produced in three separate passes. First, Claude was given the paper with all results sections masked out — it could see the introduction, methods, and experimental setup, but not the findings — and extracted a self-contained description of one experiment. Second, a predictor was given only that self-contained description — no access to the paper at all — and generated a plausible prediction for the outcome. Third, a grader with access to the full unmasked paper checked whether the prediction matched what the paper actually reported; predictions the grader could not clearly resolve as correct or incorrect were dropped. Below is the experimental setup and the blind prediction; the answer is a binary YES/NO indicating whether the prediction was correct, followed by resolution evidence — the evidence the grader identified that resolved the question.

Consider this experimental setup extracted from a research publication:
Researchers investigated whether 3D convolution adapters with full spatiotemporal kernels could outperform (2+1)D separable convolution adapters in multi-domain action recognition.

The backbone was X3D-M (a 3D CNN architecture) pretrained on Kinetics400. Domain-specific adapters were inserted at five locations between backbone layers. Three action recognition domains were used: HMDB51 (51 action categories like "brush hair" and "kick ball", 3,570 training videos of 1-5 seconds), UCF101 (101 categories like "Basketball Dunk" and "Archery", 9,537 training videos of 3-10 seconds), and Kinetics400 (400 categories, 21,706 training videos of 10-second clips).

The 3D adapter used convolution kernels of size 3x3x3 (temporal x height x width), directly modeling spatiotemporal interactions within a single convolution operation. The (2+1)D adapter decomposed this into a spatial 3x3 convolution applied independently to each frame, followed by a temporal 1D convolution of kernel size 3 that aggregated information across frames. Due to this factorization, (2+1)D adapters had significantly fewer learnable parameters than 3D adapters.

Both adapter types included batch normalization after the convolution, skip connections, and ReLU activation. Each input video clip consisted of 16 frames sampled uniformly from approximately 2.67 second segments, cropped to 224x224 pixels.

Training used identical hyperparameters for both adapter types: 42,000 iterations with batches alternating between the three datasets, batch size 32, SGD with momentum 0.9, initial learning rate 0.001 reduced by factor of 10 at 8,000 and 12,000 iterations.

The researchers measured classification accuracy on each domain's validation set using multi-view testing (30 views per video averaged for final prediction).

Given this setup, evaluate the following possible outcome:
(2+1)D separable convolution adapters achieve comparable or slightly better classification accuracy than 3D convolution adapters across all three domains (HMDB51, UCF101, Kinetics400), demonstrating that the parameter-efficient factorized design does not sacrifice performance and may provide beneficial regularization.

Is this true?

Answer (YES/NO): YES